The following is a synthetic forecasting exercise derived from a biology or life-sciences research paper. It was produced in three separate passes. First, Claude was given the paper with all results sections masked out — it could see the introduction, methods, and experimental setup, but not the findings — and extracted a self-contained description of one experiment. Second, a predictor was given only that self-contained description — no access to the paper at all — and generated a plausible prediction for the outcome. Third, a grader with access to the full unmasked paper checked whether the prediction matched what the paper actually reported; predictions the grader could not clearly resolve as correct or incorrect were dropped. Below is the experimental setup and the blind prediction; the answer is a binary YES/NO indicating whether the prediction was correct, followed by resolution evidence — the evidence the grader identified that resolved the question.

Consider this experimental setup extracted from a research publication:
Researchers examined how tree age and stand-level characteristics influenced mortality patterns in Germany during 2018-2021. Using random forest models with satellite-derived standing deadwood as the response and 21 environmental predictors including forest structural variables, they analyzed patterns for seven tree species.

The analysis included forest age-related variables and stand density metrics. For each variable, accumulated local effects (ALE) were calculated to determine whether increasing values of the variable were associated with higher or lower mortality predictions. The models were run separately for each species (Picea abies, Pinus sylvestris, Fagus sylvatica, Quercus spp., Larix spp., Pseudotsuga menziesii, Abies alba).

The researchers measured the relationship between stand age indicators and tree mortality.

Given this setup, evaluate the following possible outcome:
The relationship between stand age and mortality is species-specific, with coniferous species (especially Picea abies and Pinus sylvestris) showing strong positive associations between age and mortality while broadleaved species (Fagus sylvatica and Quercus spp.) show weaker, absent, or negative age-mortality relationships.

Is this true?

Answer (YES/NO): NO